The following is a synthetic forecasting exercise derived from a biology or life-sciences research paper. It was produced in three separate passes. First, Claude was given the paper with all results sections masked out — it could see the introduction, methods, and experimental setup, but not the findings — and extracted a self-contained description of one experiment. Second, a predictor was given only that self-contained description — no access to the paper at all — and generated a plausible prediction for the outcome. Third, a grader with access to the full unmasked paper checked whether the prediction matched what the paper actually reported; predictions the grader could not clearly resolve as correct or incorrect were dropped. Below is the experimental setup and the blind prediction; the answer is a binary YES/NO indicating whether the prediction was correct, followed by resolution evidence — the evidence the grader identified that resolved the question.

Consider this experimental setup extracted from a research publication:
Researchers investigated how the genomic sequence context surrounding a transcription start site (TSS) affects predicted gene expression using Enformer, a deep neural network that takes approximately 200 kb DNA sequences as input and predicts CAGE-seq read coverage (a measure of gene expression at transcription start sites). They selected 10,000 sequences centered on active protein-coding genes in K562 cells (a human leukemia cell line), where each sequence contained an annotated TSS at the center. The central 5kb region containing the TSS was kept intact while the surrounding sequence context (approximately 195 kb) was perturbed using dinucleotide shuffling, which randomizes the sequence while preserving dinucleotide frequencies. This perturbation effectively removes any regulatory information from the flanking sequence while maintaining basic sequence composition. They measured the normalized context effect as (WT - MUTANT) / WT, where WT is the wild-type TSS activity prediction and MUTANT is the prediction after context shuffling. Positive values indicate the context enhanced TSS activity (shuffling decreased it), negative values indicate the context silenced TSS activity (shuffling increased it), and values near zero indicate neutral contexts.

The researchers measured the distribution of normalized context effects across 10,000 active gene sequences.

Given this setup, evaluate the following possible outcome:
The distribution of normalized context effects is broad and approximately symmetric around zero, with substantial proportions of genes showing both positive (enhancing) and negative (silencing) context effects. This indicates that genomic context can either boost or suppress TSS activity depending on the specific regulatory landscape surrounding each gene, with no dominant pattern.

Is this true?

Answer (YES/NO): NO